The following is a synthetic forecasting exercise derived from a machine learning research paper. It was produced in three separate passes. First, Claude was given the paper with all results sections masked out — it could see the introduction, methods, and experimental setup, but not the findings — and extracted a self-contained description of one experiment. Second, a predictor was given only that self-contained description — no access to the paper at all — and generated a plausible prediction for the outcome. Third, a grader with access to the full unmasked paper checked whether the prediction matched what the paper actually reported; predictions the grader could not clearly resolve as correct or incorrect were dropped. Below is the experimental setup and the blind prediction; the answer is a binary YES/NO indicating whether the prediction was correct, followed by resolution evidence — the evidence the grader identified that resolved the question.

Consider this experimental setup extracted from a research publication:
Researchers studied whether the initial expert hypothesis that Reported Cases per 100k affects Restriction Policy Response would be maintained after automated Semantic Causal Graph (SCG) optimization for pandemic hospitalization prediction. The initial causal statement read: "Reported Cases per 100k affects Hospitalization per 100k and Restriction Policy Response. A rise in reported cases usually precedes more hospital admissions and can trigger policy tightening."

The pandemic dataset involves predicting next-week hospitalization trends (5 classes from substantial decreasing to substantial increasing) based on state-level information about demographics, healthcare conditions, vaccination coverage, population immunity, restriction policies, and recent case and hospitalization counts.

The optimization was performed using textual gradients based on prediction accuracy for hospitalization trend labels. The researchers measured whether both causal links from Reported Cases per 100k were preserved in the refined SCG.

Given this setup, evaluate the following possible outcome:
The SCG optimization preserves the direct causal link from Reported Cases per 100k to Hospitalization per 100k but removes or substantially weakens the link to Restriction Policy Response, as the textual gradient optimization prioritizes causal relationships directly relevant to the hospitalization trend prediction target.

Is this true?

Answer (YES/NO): YES